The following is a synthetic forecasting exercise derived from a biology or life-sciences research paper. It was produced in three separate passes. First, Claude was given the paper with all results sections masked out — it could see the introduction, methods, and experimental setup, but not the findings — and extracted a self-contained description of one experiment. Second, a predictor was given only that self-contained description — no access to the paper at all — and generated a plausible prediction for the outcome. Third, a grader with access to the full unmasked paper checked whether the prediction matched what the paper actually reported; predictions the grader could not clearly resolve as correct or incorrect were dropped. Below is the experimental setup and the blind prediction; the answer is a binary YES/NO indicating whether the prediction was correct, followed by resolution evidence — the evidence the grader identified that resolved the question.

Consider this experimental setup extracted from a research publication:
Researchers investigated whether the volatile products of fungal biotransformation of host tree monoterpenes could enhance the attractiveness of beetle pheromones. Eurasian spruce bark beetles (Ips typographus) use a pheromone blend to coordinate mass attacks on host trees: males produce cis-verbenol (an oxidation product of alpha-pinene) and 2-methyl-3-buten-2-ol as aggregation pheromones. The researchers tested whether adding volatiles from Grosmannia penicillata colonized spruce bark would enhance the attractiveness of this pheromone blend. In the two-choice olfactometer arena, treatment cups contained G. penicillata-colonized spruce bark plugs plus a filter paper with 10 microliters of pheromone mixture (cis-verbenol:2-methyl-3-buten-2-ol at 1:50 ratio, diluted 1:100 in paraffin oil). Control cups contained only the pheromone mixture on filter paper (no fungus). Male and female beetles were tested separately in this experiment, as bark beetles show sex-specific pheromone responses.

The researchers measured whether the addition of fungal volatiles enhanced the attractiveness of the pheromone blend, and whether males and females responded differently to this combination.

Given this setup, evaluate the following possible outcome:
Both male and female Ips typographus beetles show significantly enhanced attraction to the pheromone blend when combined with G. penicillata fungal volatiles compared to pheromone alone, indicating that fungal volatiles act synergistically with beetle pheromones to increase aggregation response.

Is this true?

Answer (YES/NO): NO